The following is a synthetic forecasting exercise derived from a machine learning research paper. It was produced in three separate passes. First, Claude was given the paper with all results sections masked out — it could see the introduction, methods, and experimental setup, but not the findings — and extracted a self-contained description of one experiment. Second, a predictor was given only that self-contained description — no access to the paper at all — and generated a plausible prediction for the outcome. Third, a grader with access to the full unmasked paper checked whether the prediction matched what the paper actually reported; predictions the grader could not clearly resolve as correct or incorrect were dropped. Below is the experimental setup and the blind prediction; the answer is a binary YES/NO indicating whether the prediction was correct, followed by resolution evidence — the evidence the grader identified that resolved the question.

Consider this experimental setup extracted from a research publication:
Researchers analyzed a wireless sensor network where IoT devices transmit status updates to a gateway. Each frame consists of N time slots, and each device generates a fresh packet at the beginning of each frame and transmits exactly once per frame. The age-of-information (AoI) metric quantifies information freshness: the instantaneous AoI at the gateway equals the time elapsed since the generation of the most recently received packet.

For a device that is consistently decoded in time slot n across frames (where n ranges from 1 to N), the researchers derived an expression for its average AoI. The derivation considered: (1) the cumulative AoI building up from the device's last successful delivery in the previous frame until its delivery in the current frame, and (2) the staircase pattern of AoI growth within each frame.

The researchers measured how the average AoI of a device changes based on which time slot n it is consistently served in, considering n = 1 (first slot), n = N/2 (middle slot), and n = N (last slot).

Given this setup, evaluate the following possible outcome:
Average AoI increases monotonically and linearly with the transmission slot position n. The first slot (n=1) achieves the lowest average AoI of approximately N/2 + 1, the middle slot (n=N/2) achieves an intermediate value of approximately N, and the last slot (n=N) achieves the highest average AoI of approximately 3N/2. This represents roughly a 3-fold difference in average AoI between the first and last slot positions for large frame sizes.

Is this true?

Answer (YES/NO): YES